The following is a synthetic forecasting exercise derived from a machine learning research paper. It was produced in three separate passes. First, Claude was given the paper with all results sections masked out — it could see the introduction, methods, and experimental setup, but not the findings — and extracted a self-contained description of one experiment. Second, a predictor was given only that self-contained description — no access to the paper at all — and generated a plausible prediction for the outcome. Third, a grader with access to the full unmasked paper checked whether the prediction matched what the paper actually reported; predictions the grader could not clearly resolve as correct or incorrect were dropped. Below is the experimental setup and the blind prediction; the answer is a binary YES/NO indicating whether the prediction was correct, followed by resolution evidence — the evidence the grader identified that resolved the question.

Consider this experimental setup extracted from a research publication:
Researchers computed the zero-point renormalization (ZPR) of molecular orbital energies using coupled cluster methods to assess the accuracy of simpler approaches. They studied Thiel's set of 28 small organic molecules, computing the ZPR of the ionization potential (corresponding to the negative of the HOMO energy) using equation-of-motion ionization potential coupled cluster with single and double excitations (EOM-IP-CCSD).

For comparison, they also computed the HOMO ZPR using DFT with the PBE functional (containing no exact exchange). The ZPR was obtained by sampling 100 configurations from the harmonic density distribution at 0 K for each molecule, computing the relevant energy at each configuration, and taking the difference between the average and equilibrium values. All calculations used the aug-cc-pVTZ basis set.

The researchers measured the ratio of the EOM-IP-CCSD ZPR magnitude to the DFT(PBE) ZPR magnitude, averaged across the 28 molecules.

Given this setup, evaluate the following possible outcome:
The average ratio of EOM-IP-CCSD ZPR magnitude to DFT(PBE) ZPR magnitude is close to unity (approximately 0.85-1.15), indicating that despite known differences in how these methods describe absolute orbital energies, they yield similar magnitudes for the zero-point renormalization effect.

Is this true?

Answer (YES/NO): NO